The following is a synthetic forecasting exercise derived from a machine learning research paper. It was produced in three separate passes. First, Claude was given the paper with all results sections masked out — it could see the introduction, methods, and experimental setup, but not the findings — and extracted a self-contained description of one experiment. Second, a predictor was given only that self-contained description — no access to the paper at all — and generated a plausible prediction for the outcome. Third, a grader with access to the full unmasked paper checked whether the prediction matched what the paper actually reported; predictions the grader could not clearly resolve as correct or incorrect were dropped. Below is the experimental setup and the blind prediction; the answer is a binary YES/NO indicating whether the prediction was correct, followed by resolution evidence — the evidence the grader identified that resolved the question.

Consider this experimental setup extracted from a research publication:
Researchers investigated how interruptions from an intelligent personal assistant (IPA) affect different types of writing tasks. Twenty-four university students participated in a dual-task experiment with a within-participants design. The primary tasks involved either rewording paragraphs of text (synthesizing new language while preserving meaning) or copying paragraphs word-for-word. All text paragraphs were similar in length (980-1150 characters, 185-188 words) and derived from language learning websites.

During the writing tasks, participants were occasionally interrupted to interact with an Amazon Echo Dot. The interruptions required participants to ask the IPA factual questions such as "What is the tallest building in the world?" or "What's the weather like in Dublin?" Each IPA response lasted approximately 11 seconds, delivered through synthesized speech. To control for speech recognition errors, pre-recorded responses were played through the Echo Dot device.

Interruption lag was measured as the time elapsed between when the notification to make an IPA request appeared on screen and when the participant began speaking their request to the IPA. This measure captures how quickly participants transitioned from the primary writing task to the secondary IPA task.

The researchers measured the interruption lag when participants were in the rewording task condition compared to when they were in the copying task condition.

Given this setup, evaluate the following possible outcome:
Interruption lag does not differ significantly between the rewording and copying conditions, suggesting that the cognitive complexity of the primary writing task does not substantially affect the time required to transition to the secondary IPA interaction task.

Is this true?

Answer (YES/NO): NO